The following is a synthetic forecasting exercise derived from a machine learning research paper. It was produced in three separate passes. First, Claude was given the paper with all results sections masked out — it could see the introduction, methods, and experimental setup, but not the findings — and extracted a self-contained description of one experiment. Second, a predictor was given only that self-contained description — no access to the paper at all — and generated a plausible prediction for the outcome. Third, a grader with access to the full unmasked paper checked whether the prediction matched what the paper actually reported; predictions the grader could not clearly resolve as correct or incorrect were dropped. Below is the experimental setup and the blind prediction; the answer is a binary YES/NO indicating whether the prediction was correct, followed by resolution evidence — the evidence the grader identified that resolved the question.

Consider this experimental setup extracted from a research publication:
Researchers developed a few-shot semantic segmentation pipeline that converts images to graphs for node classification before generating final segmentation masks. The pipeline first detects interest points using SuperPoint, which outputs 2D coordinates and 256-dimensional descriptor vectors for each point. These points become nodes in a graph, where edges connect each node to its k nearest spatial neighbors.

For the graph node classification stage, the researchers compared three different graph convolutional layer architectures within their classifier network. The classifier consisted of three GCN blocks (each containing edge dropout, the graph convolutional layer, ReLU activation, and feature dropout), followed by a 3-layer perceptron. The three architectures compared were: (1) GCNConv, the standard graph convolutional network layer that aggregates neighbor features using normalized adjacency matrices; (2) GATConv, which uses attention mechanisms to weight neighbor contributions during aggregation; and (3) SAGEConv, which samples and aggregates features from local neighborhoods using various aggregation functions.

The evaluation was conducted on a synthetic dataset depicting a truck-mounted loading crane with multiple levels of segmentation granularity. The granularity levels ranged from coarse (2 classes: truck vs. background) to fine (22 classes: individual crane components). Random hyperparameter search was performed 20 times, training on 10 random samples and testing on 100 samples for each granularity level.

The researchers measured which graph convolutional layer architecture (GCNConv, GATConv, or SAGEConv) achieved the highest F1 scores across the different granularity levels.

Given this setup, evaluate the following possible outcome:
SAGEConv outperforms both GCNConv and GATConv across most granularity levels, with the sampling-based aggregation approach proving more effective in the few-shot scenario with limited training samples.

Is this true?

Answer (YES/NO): YES